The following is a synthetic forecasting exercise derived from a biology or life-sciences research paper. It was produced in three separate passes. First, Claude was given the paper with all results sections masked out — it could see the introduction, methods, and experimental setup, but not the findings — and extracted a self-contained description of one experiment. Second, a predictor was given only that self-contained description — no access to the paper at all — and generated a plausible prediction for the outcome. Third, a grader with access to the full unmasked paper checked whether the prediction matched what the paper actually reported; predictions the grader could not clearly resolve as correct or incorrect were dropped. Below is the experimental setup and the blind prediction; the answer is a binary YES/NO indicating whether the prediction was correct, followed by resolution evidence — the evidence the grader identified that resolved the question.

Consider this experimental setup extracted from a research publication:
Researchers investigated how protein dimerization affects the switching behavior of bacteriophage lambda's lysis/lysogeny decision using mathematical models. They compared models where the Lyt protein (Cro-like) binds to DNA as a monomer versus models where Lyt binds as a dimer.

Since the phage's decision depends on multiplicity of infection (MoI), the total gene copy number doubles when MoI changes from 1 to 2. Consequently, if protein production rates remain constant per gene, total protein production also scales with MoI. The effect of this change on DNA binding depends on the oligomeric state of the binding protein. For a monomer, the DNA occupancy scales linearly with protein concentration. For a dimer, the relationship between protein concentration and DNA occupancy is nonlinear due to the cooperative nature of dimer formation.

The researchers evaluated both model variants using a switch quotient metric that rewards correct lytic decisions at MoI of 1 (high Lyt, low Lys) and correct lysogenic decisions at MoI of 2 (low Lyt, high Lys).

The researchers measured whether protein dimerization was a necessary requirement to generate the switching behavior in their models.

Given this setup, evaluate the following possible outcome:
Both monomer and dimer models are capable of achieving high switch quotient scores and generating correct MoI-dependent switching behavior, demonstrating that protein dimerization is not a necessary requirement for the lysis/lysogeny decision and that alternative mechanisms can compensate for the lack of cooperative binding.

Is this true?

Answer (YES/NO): YES